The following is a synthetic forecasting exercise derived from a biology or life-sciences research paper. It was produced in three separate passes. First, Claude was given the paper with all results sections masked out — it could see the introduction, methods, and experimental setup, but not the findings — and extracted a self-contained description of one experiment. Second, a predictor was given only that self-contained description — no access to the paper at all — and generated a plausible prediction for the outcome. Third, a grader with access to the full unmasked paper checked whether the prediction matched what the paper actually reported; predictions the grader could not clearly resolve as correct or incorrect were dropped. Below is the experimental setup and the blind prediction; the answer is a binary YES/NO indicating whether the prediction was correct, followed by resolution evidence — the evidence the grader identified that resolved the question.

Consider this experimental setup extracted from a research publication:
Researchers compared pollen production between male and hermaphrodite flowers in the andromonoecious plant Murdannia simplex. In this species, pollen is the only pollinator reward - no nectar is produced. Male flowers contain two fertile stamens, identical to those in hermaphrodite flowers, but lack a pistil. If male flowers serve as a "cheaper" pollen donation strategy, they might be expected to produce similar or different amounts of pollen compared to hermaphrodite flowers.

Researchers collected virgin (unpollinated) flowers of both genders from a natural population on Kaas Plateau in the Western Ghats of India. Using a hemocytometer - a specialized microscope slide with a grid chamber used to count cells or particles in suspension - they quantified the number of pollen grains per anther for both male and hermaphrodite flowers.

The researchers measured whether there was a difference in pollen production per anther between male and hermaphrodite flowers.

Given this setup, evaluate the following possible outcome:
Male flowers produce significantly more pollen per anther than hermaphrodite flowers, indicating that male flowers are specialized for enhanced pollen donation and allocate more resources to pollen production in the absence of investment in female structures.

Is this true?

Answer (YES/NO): NO